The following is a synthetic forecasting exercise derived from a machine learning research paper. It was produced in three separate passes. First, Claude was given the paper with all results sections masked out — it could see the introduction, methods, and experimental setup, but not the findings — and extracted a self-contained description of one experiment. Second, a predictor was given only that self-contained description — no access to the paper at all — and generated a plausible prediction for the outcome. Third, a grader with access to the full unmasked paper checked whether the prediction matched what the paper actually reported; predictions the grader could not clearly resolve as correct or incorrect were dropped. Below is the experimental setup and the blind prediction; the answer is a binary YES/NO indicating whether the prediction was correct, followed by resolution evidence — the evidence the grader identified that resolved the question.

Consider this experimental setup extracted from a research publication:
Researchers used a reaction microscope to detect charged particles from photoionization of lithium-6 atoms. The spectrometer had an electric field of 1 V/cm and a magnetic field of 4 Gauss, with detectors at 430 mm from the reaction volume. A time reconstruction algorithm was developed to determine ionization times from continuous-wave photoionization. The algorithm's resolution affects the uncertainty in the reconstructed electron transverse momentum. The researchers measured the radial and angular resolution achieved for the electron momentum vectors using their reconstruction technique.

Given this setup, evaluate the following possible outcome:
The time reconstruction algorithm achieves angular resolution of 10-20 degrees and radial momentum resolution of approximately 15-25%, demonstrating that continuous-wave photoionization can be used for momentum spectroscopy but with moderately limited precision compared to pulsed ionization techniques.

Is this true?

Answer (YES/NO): NO